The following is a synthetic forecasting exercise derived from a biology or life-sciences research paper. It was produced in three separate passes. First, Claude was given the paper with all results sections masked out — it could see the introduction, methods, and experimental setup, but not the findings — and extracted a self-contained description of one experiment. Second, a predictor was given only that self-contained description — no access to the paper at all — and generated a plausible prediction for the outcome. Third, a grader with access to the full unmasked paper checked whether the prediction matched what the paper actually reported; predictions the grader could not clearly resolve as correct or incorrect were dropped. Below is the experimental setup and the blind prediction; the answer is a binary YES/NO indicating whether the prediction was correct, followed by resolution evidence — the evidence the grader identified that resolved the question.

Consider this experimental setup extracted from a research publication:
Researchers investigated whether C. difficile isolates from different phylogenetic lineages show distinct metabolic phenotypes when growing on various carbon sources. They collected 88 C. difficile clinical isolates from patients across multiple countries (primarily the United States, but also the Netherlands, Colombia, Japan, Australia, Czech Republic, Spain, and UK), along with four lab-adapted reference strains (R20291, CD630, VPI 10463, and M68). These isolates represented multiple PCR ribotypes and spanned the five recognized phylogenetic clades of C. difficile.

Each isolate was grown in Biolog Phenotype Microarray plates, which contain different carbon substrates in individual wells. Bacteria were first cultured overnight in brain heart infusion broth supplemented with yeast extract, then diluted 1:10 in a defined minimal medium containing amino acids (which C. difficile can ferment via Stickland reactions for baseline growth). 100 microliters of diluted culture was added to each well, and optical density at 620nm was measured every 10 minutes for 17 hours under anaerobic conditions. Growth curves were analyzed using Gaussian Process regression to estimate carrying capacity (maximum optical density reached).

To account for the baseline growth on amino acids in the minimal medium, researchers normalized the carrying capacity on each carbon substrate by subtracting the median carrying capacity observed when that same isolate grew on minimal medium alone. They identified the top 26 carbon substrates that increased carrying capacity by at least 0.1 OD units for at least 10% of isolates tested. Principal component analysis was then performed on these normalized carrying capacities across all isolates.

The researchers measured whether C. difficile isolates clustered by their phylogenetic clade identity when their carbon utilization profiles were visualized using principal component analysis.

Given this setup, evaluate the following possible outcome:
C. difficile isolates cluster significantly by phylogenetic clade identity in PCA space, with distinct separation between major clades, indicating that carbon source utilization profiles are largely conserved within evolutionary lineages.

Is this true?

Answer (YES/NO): YES